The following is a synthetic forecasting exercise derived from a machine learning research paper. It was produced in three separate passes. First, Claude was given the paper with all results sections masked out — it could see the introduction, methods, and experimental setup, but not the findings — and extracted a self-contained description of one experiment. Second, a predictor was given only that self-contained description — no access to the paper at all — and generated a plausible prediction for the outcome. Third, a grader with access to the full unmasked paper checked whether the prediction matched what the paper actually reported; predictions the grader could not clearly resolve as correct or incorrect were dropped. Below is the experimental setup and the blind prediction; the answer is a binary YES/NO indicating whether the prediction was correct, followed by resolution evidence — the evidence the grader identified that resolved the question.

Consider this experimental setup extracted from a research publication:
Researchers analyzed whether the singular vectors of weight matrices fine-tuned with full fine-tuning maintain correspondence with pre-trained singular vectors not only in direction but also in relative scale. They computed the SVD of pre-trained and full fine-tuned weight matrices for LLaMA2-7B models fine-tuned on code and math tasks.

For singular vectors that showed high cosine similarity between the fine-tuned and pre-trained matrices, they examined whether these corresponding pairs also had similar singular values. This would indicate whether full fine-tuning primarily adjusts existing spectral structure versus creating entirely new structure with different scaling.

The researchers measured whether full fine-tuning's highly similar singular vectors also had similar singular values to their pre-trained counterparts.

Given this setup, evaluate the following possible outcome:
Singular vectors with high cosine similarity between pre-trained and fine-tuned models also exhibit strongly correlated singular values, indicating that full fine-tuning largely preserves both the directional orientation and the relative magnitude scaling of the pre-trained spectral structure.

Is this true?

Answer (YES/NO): YES